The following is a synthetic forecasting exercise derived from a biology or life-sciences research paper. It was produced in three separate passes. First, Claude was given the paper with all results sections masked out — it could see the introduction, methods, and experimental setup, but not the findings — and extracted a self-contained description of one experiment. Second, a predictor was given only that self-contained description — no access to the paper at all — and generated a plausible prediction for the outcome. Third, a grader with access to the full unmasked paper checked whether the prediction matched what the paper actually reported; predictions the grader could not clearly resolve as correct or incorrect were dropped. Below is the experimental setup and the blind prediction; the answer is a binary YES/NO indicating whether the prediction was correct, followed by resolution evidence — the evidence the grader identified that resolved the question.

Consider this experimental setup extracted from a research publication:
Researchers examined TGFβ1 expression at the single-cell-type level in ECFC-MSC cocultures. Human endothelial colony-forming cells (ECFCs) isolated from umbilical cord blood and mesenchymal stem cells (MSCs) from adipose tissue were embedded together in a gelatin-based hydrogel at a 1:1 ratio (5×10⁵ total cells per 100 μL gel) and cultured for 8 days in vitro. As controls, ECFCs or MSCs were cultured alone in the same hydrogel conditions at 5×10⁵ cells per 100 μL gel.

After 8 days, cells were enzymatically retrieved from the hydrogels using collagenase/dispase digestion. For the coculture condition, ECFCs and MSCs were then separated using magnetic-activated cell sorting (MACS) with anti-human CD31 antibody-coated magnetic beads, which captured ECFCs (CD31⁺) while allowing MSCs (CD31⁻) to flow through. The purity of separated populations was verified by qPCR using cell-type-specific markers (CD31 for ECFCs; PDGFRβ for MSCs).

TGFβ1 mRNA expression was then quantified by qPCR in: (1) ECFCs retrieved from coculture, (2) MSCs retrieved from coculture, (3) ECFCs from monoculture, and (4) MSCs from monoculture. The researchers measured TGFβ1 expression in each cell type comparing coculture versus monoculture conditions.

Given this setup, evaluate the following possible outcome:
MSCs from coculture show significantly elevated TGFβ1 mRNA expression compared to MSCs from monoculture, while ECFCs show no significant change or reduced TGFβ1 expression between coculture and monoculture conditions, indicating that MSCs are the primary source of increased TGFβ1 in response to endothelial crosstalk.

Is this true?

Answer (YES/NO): NO